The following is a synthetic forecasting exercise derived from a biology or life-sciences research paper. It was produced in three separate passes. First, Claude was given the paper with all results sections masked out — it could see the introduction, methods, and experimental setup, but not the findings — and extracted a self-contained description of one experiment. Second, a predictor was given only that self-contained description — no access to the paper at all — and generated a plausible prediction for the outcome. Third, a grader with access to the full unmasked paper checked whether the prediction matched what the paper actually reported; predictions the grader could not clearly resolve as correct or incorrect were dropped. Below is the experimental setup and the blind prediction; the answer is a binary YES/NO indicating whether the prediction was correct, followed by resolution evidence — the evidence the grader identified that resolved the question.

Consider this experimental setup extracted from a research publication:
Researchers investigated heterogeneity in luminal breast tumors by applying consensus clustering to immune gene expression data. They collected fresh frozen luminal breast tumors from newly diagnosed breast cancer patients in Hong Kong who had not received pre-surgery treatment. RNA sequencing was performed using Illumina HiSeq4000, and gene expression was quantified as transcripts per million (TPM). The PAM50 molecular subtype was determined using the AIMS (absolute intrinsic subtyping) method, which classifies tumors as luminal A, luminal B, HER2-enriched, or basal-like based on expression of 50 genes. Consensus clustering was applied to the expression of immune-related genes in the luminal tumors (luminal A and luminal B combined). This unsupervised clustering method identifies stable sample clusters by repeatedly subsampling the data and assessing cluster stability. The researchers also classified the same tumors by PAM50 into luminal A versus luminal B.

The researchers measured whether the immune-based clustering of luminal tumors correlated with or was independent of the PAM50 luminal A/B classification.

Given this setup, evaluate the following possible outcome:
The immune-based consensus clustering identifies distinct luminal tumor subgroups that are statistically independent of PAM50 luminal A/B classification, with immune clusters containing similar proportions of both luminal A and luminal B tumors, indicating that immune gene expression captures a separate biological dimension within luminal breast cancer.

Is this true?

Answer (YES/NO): NO